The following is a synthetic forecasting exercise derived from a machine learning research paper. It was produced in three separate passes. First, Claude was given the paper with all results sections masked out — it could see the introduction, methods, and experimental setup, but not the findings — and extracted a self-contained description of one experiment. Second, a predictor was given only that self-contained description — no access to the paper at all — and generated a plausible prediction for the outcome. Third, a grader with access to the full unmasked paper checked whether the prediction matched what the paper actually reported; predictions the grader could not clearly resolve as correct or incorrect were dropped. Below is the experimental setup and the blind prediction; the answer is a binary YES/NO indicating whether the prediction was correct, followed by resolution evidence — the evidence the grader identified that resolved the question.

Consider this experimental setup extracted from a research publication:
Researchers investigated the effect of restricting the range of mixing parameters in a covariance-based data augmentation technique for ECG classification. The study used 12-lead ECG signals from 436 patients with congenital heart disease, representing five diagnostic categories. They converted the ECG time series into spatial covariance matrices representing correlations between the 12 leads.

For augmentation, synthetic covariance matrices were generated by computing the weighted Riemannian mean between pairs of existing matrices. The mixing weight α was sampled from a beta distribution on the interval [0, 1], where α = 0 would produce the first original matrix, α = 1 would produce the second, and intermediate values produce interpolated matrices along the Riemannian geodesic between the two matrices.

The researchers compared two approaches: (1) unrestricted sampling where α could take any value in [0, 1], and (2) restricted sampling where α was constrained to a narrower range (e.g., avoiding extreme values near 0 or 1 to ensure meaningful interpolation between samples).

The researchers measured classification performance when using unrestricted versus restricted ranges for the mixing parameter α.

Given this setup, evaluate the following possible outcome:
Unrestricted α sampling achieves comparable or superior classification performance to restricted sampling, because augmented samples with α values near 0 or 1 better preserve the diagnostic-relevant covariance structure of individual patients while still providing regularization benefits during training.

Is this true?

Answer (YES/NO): YES